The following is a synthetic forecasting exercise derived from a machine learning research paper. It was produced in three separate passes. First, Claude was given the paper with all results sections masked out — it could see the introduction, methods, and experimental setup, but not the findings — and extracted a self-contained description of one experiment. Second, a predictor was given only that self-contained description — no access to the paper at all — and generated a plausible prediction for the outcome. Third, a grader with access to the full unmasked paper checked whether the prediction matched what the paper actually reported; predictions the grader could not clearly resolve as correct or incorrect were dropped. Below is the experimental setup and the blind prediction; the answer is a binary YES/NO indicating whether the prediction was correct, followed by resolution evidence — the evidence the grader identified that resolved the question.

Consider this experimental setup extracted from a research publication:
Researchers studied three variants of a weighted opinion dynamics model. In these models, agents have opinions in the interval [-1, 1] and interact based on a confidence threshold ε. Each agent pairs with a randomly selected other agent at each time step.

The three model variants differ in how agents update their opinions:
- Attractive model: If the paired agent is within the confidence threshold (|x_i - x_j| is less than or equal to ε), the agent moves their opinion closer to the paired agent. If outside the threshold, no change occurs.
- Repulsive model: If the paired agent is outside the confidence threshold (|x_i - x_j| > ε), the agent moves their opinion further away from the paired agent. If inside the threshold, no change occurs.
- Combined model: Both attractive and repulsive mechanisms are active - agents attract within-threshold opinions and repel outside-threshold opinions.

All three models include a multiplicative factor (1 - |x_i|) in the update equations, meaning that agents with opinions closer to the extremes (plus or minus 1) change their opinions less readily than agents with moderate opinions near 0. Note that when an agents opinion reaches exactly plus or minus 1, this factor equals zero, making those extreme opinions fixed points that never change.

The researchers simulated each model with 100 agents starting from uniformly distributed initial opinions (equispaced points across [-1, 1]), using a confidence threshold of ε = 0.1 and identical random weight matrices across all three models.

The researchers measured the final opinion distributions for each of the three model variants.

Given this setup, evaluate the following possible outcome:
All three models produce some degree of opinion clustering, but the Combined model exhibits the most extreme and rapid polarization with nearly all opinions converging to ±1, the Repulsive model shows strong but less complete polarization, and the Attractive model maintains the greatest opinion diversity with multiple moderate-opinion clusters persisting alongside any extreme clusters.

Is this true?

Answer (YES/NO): NO